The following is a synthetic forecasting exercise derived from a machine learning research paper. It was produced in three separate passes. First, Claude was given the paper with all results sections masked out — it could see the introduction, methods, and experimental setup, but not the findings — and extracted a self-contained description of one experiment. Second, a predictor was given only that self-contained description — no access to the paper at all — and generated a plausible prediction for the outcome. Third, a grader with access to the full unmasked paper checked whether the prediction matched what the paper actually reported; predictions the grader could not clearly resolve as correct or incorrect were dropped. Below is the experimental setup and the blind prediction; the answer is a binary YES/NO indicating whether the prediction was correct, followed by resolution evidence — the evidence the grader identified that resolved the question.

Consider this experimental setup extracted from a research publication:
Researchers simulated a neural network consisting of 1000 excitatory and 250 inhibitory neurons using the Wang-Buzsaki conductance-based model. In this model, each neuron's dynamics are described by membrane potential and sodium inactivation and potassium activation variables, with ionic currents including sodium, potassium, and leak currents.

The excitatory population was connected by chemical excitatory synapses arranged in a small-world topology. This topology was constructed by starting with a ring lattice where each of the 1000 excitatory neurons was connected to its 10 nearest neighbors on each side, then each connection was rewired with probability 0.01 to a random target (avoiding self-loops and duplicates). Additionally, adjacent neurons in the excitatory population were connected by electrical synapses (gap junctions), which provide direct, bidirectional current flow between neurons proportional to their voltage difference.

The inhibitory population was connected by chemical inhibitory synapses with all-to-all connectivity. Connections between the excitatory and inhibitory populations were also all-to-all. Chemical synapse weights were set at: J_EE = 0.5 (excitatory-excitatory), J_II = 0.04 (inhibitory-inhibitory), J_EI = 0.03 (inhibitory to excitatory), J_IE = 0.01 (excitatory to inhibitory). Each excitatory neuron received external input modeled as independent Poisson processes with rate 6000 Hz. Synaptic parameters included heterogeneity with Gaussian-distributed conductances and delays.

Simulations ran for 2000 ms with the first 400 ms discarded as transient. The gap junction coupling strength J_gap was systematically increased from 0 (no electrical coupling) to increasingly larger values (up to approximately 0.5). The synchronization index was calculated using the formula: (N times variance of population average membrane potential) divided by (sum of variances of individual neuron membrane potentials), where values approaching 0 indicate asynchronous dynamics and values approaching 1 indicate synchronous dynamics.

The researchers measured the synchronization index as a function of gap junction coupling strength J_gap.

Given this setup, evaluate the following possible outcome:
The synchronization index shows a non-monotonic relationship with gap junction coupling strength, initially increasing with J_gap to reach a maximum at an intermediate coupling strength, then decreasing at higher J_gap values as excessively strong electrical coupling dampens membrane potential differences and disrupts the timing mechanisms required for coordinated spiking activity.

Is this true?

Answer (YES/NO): NO